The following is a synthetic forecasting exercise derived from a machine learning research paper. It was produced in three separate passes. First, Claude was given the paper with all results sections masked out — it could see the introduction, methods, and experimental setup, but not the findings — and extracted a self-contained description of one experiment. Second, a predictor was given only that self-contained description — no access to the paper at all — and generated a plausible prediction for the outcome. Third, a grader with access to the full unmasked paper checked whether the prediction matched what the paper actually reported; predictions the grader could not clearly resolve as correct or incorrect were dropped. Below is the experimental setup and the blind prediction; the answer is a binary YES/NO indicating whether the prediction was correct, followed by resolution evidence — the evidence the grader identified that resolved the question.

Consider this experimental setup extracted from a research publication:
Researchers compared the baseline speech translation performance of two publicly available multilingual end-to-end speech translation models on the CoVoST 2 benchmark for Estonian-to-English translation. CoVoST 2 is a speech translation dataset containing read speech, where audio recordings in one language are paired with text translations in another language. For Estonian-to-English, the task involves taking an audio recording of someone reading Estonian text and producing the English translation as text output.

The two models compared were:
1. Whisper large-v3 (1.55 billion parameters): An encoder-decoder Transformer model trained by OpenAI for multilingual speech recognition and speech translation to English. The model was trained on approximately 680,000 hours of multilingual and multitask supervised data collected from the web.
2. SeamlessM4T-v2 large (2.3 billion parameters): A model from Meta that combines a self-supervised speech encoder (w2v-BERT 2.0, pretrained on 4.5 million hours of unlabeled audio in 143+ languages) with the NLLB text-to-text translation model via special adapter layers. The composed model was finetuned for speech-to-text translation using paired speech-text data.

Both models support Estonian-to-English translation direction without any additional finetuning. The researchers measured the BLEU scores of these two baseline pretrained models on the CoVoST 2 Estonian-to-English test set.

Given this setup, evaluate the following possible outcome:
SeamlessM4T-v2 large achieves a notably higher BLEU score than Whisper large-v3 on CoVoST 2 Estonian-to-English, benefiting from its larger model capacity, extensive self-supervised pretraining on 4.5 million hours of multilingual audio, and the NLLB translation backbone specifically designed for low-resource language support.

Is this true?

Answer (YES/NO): YES